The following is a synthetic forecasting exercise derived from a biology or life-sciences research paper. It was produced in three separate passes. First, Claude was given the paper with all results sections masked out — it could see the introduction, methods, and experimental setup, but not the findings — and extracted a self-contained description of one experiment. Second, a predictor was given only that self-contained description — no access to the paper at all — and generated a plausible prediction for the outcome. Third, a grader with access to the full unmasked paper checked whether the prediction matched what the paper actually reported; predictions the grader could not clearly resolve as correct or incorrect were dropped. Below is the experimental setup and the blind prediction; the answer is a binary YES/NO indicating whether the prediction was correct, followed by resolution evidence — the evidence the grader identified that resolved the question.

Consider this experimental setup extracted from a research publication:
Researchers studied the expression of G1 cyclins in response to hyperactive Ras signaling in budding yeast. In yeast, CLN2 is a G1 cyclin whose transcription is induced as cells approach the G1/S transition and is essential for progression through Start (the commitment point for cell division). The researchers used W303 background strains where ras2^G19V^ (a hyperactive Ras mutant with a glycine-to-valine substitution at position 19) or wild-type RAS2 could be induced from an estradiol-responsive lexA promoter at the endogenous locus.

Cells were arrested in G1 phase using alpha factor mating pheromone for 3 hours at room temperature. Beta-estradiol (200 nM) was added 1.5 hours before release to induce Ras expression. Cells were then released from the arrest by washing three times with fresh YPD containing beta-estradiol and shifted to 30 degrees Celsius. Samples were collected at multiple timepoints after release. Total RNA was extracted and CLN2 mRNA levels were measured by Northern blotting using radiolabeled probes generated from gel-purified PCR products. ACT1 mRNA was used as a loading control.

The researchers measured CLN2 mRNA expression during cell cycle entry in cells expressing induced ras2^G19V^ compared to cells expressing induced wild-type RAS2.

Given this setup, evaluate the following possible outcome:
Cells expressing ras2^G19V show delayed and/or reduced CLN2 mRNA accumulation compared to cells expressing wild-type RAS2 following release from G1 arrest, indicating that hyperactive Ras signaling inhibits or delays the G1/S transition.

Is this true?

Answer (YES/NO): YES